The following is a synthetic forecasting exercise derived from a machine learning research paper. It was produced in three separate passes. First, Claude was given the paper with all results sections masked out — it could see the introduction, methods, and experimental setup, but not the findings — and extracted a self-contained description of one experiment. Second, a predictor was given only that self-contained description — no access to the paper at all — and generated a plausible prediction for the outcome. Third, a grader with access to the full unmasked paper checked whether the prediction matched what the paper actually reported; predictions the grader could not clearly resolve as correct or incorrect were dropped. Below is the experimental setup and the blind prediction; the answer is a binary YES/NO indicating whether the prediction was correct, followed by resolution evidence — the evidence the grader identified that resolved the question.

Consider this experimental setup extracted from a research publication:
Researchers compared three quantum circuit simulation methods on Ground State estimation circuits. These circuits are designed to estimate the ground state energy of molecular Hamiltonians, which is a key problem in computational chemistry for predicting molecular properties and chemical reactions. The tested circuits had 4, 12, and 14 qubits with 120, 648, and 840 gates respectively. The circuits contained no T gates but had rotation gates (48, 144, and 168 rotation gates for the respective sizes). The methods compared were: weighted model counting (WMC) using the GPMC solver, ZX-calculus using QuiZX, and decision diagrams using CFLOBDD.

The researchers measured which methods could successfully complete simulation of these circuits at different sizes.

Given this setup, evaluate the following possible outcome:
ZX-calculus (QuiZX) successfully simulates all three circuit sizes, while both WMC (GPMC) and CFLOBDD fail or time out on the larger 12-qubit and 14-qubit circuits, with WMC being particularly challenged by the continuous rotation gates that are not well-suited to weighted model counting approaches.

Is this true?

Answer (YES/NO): NO